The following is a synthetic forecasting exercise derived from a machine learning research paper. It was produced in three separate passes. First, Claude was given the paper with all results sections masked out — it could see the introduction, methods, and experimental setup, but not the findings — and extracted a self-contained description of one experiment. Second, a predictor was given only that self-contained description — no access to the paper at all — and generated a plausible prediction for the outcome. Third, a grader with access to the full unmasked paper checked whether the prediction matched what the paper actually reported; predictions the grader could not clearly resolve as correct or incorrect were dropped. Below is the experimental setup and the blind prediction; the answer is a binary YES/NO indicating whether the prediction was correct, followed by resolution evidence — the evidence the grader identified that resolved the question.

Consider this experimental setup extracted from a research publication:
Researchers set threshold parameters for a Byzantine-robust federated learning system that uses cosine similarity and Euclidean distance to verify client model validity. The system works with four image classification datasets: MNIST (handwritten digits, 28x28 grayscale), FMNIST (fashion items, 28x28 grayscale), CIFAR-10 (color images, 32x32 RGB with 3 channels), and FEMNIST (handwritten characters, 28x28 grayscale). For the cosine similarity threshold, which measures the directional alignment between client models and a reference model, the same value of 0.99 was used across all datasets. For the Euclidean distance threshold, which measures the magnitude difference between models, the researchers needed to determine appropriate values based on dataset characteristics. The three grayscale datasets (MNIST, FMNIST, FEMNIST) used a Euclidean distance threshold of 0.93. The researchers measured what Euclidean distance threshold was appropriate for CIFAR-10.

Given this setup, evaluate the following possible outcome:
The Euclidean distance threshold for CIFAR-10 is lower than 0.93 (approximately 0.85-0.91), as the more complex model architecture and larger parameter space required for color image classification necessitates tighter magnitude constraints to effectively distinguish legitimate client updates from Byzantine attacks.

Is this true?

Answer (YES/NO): NO